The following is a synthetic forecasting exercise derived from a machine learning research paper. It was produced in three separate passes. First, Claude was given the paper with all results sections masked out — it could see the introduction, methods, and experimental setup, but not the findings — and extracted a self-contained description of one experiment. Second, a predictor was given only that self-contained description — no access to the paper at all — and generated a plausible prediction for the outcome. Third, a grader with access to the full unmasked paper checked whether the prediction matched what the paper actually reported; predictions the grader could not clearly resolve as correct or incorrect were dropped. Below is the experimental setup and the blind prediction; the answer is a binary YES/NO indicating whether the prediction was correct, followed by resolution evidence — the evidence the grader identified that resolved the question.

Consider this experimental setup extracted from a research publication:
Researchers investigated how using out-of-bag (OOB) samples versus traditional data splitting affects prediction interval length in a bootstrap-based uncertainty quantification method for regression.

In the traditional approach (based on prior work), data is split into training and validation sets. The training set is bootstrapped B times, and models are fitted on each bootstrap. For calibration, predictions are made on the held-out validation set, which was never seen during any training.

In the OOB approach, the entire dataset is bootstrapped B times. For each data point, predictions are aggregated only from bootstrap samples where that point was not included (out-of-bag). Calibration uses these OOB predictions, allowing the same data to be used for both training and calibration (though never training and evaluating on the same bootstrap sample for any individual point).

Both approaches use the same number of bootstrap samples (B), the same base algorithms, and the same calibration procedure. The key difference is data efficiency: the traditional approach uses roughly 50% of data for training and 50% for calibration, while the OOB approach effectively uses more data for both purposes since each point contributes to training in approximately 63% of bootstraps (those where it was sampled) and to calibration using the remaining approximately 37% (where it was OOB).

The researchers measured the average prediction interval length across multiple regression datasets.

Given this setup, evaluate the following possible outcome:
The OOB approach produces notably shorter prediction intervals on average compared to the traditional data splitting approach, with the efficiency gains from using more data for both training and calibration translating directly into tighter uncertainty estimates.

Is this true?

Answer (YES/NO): NO